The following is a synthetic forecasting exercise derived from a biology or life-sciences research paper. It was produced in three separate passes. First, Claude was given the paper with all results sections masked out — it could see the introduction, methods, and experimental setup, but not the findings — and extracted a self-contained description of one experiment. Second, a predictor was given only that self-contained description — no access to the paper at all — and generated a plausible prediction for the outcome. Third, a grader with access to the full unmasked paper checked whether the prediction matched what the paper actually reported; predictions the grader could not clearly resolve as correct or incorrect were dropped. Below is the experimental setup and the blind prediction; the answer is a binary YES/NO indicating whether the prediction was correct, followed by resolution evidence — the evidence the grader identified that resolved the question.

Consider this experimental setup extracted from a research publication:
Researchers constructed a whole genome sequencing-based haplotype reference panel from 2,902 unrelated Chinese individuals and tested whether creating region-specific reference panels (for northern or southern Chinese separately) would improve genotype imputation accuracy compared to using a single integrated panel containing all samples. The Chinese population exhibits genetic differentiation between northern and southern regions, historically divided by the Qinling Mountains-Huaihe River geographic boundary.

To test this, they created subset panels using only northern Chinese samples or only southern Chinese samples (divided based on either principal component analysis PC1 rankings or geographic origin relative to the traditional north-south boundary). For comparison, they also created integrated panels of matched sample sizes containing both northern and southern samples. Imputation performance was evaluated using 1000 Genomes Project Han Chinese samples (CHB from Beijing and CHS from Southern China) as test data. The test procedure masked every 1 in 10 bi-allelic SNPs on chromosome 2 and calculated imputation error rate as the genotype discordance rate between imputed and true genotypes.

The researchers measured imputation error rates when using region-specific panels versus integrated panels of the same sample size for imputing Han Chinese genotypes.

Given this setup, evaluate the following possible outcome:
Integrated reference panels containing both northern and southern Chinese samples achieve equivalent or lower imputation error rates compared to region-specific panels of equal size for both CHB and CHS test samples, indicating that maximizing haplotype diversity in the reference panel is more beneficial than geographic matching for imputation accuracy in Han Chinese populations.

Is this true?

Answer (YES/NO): NO